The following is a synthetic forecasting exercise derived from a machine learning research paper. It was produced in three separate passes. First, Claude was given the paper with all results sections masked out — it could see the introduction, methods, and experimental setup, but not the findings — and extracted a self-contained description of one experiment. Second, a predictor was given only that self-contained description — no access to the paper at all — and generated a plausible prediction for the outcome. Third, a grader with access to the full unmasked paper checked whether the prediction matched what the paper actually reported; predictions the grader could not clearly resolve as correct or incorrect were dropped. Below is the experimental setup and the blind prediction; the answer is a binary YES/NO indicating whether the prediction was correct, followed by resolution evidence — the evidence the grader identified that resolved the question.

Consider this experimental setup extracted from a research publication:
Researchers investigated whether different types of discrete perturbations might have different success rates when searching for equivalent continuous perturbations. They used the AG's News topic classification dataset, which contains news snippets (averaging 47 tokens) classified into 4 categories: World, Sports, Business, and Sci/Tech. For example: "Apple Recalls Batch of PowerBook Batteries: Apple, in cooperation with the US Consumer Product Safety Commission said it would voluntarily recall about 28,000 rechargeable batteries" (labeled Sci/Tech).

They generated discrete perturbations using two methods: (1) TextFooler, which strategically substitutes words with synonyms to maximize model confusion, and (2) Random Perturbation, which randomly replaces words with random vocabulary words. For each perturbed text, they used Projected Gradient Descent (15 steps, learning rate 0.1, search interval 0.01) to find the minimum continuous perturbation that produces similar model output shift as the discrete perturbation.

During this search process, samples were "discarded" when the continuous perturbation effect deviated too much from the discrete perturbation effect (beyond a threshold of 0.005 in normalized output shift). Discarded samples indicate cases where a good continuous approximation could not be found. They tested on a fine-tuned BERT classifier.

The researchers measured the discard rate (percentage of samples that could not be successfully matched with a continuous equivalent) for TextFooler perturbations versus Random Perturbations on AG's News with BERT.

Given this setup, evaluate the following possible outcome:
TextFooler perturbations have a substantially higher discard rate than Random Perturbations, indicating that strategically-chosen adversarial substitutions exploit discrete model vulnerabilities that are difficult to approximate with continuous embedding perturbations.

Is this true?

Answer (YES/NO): YES